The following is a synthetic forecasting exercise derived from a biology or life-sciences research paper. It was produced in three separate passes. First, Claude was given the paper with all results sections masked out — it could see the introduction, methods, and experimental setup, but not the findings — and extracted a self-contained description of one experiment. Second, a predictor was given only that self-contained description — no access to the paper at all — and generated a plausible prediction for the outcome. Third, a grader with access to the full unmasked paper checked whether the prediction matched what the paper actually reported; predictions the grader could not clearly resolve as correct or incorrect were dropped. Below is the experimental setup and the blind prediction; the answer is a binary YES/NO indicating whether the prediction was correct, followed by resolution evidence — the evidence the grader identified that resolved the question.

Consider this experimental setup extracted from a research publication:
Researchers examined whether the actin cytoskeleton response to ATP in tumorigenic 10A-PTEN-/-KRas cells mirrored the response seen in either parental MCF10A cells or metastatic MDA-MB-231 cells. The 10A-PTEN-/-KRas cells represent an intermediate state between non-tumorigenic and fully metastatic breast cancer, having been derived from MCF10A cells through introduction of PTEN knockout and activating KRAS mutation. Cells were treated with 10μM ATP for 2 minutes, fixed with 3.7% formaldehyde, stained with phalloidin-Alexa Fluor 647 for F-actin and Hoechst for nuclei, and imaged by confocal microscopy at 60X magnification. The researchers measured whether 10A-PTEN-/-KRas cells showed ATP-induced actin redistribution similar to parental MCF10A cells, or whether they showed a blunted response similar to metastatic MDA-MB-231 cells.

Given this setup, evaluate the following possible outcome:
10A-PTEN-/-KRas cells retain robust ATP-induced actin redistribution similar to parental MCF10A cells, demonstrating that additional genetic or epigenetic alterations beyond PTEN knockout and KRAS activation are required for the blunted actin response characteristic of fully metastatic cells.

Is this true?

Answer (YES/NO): NO